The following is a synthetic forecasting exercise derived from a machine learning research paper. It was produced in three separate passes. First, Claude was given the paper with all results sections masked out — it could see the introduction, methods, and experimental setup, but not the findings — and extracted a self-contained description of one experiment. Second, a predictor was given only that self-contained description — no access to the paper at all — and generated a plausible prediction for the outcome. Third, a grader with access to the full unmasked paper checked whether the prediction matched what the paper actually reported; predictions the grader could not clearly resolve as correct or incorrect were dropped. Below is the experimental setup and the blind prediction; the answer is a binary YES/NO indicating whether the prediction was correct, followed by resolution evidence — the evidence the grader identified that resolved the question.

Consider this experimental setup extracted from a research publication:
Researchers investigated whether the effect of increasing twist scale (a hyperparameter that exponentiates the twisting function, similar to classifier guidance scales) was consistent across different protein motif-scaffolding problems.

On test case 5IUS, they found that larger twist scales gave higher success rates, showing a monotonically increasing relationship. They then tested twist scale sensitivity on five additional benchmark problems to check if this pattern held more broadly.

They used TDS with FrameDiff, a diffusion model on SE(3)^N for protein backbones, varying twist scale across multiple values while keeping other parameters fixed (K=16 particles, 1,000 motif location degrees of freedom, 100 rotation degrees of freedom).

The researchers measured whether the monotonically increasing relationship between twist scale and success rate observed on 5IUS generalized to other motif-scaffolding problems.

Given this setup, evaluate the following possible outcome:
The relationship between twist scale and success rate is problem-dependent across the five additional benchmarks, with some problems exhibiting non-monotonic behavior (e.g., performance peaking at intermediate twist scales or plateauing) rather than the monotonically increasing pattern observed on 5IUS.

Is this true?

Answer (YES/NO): YES